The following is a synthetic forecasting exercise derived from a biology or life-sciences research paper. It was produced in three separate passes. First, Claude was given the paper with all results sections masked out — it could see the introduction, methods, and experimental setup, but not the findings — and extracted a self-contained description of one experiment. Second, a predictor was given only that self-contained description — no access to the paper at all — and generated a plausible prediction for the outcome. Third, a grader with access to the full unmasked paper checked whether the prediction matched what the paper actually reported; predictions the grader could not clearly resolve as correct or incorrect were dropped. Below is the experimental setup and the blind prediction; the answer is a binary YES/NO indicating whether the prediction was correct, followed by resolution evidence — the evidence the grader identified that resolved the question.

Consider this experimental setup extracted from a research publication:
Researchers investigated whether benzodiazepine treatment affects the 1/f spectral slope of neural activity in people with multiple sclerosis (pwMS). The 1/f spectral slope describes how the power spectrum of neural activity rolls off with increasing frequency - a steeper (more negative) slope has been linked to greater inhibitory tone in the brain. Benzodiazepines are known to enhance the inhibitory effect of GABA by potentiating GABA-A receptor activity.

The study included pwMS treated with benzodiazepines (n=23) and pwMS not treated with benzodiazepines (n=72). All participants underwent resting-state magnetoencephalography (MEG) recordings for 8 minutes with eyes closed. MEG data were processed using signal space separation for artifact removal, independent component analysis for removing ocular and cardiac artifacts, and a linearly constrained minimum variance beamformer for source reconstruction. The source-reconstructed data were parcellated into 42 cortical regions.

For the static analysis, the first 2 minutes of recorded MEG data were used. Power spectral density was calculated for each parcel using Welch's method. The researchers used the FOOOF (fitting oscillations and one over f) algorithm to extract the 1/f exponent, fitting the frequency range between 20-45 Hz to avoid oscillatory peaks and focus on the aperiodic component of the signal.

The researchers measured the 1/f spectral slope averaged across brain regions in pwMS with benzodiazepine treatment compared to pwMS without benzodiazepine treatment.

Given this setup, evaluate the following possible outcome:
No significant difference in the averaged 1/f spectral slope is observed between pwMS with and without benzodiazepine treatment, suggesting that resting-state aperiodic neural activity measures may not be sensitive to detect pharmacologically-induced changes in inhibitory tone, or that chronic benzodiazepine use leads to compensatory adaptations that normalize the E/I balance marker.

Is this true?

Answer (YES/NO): NO